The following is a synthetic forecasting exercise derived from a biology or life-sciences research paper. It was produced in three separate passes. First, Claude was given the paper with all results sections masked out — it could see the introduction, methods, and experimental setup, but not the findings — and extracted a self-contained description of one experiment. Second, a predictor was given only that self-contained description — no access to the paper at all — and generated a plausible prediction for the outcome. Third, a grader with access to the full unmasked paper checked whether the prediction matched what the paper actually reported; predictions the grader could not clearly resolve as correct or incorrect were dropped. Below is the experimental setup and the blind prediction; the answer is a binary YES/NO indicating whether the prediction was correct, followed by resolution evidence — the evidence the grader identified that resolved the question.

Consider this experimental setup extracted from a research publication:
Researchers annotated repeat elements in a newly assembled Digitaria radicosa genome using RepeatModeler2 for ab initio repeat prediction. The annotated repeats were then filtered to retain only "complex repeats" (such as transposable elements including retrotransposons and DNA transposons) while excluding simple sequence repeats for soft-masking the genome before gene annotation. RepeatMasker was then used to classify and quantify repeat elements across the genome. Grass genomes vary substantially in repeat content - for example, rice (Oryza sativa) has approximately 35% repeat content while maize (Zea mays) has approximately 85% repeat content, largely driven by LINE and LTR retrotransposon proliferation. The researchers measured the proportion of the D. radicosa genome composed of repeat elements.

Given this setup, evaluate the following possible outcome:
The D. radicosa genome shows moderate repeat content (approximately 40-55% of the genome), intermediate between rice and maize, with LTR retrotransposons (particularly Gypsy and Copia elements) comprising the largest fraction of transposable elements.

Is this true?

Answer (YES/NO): YES